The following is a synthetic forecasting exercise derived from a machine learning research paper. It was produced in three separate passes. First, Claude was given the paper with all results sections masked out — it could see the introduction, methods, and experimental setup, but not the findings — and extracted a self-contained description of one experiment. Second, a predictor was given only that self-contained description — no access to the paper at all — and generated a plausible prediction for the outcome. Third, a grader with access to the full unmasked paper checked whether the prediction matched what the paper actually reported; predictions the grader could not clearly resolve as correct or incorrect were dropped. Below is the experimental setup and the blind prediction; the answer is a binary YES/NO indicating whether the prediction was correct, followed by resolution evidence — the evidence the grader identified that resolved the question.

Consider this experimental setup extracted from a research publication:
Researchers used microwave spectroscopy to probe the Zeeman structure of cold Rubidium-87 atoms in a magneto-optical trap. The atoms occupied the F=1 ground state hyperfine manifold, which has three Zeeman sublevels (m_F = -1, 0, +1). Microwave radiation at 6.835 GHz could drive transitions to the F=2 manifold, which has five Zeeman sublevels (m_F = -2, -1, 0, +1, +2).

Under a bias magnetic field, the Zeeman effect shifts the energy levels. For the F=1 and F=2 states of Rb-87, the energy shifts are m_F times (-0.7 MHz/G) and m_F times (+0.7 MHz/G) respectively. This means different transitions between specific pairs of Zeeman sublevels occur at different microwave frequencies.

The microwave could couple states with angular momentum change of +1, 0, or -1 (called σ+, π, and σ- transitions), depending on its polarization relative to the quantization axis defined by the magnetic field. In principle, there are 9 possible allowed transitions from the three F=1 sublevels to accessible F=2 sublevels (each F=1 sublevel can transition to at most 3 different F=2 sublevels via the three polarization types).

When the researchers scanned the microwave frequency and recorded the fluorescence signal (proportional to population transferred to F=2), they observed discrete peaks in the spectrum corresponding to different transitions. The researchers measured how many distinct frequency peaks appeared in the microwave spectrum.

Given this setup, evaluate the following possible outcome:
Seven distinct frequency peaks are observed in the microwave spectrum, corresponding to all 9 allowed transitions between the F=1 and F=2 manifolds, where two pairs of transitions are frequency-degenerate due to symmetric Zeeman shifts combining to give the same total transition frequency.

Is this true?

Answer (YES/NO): YES